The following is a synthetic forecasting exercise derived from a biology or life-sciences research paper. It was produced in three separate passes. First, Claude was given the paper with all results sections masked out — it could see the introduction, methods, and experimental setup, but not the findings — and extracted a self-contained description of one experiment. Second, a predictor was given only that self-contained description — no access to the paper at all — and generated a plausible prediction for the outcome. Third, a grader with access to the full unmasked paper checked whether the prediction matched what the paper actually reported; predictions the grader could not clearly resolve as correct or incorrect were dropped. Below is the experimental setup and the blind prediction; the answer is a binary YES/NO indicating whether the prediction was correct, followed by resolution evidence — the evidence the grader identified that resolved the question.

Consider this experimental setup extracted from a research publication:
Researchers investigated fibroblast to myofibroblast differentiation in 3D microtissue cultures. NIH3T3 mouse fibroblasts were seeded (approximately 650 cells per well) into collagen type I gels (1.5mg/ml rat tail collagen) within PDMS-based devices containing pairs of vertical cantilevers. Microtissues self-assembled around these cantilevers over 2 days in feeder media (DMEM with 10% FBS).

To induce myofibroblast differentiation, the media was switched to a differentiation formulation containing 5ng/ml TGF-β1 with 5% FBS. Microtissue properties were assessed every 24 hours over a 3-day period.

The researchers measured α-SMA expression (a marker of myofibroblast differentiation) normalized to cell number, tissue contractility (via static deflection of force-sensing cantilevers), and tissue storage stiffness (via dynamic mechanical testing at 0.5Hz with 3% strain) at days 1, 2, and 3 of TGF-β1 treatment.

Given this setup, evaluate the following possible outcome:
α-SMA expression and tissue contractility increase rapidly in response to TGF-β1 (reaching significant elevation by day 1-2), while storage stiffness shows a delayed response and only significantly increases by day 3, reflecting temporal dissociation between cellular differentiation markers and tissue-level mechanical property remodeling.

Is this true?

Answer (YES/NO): NO